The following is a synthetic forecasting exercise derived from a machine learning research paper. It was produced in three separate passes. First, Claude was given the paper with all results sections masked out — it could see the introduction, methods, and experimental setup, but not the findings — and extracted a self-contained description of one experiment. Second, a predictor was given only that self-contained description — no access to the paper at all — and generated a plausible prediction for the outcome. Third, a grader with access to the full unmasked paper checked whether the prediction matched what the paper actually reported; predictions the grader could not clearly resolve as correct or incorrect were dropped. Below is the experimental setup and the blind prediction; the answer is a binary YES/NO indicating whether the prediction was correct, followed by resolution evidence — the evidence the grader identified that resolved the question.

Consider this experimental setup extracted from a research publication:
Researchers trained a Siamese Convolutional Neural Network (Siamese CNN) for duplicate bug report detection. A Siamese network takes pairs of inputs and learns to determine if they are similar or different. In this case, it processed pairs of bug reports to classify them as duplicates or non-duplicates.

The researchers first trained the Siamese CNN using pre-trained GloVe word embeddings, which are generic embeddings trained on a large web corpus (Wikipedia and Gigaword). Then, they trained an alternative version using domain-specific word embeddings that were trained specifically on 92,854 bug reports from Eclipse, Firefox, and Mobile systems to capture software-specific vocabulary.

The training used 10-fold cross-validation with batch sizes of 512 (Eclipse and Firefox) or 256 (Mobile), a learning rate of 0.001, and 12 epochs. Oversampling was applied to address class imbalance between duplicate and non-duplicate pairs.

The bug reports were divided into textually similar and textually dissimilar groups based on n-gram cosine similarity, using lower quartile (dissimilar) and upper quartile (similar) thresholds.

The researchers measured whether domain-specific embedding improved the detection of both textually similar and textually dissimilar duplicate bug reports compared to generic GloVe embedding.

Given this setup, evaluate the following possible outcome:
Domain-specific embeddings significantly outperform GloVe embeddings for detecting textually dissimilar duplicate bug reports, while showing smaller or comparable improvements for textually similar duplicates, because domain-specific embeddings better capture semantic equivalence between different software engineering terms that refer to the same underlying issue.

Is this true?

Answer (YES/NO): NO